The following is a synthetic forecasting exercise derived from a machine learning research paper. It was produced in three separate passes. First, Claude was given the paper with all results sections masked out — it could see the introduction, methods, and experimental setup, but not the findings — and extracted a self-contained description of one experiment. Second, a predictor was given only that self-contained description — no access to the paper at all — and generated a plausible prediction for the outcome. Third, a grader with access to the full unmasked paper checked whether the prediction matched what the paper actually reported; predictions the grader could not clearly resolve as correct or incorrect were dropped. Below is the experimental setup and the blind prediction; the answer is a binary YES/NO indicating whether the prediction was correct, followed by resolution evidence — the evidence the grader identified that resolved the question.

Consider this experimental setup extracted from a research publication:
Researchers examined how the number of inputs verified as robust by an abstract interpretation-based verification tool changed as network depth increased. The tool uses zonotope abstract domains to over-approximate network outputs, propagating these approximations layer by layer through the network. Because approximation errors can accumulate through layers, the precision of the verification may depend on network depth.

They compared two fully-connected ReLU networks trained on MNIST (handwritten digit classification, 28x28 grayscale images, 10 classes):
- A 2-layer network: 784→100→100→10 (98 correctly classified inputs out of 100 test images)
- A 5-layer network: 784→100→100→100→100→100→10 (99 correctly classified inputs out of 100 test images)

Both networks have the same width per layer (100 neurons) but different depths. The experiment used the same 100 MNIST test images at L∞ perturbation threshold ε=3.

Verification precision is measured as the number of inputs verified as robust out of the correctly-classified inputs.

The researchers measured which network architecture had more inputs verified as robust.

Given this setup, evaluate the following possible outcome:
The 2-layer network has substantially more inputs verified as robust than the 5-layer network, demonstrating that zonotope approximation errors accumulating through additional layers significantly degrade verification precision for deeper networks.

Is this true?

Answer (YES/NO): YES